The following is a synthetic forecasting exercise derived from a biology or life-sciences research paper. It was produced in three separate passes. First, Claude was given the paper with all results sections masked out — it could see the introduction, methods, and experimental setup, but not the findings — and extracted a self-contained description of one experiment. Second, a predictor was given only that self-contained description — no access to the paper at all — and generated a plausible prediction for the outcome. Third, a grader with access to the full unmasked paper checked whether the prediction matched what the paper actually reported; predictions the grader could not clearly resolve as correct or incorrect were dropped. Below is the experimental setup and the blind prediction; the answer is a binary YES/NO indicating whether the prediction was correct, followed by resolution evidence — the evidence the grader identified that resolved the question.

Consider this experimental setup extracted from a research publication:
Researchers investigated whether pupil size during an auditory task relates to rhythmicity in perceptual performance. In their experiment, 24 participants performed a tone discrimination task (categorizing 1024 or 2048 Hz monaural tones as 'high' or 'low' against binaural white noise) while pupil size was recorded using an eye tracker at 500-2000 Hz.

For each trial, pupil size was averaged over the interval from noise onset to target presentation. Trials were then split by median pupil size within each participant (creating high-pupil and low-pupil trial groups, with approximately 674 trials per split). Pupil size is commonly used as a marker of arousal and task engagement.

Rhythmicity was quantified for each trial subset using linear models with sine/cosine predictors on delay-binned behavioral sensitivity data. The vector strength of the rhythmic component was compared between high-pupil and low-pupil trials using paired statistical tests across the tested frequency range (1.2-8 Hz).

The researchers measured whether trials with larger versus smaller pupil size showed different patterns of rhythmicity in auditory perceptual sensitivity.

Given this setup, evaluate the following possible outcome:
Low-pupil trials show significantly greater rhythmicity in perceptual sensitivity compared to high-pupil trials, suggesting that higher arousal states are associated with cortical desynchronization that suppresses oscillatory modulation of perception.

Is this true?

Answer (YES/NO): NO